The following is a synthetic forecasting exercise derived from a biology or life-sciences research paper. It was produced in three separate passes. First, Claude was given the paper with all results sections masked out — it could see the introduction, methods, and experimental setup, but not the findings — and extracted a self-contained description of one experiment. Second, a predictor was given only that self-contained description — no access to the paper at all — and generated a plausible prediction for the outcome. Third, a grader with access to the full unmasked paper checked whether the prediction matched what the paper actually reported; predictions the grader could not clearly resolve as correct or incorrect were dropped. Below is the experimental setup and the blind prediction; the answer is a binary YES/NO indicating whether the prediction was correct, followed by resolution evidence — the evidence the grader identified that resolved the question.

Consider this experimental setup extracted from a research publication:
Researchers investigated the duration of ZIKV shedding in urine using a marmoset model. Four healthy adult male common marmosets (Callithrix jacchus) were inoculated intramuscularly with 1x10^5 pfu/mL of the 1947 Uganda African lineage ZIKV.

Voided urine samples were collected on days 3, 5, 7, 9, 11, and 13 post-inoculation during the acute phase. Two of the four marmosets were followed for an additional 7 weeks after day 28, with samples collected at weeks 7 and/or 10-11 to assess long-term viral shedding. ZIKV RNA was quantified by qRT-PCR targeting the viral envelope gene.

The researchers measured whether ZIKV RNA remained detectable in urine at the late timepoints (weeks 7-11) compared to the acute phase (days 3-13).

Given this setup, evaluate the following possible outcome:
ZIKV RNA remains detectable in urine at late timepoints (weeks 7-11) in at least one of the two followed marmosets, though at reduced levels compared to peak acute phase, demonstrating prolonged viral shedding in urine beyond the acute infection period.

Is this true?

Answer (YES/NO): NO